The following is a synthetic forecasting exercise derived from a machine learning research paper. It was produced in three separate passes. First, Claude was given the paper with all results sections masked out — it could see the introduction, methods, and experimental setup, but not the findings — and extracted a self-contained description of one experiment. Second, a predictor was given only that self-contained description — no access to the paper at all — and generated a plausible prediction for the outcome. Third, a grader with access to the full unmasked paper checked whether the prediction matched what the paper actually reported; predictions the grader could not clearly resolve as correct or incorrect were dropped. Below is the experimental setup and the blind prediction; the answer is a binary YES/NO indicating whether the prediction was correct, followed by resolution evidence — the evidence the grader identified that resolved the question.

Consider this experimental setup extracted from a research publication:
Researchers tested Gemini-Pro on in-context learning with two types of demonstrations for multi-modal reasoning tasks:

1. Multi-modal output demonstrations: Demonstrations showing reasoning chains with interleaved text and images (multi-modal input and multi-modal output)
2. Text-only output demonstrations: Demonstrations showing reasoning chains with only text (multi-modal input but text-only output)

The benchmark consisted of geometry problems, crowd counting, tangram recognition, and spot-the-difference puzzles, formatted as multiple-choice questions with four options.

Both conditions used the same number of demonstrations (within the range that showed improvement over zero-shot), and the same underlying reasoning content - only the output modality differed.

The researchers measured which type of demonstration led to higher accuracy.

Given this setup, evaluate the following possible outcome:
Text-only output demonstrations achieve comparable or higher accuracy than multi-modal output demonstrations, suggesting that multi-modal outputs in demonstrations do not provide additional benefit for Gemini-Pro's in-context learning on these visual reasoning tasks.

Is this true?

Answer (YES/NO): NO